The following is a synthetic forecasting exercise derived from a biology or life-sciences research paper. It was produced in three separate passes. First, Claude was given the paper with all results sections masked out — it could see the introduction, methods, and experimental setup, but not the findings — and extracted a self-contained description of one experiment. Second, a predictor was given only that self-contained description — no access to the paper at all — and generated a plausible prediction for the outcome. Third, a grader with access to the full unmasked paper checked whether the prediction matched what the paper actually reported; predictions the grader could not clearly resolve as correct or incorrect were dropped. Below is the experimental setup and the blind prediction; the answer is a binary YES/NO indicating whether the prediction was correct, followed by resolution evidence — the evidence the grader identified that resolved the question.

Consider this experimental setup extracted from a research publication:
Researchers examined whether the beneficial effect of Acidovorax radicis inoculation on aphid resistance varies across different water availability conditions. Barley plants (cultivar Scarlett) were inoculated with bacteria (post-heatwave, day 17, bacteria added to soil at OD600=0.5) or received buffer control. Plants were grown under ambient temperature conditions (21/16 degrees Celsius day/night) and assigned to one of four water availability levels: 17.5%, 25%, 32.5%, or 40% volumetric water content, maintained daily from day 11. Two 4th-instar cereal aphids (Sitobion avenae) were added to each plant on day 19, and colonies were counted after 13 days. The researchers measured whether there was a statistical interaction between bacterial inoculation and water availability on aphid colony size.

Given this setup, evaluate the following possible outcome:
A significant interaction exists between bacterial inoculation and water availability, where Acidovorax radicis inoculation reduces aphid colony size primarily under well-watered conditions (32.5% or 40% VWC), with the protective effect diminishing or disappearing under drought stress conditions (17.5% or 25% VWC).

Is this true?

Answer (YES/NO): NO